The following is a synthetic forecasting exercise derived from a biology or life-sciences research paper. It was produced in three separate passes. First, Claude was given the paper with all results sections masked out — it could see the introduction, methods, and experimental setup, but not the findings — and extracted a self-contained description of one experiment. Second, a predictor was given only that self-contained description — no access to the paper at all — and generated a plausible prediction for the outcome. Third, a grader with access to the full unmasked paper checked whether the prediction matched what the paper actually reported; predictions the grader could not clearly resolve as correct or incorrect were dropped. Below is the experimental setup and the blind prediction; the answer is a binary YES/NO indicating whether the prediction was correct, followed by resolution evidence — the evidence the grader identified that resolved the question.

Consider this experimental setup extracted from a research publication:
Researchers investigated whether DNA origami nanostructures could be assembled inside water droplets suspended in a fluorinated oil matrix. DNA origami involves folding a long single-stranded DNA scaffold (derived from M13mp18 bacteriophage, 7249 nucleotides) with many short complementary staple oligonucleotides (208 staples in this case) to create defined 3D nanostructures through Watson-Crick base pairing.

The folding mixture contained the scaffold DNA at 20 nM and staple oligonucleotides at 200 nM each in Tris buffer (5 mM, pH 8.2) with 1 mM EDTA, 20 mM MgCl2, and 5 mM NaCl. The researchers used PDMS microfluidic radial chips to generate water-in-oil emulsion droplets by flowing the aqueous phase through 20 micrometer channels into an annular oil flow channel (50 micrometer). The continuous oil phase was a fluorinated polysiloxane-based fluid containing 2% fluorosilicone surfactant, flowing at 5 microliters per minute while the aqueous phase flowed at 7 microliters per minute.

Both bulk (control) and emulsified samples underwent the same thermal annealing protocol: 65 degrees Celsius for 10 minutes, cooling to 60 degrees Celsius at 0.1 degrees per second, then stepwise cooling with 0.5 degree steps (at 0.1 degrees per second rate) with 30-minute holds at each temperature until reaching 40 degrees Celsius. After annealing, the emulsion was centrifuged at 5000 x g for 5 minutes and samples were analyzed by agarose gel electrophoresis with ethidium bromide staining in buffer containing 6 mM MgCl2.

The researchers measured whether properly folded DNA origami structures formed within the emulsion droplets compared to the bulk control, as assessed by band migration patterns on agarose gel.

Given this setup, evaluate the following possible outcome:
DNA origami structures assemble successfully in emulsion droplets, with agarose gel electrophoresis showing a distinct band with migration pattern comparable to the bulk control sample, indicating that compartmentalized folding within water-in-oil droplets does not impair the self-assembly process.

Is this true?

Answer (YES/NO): YES